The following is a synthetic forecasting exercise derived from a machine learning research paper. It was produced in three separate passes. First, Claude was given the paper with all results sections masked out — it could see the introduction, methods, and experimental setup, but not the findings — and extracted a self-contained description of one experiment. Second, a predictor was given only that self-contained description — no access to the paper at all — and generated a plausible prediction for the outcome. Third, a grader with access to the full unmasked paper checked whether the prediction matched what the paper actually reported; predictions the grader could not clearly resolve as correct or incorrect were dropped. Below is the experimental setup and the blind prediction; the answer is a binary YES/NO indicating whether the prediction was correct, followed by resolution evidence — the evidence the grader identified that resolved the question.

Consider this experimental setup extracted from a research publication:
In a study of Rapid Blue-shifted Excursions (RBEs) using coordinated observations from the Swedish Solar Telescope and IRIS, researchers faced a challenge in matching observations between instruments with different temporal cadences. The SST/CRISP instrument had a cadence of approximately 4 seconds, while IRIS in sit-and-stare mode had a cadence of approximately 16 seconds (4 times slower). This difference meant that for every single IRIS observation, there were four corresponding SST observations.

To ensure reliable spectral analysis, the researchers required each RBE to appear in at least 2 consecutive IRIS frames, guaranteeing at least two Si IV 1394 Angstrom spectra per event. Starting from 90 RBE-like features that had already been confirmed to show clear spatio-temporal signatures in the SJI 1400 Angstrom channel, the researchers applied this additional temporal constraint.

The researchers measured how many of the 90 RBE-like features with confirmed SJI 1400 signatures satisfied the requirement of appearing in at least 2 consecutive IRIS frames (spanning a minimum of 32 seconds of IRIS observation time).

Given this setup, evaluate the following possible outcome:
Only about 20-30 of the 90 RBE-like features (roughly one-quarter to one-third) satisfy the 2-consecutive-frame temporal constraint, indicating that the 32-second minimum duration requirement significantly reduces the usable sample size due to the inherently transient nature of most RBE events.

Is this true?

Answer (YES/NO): NO